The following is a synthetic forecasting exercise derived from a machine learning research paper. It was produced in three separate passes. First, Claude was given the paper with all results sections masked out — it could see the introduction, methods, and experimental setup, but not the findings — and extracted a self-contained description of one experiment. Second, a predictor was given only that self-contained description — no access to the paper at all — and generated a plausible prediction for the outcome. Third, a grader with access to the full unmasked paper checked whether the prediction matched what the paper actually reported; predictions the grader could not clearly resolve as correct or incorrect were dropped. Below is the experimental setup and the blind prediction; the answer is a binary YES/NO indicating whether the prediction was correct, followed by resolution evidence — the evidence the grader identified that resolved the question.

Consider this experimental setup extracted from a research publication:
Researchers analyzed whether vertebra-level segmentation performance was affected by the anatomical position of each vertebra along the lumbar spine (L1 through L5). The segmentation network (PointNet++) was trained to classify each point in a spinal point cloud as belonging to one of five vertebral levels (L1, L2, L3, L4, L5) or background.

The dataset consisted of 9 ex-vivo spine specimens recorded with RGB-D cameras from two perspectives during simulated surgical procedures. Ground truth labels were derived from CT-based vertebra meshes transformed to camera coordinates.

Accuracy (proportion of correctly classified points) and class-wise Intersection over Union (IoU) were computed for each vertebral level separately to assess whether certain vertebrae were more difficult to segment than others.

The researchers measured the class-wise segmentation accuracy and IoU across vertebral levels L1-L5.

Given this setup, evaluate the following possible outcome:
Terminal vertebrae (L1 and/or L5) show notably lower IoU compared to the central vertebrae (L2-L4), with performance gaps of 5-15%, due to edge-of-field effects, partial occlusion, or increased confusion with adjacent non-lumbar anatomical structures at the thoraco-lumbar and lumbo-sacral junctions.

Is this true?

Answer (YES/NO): NO